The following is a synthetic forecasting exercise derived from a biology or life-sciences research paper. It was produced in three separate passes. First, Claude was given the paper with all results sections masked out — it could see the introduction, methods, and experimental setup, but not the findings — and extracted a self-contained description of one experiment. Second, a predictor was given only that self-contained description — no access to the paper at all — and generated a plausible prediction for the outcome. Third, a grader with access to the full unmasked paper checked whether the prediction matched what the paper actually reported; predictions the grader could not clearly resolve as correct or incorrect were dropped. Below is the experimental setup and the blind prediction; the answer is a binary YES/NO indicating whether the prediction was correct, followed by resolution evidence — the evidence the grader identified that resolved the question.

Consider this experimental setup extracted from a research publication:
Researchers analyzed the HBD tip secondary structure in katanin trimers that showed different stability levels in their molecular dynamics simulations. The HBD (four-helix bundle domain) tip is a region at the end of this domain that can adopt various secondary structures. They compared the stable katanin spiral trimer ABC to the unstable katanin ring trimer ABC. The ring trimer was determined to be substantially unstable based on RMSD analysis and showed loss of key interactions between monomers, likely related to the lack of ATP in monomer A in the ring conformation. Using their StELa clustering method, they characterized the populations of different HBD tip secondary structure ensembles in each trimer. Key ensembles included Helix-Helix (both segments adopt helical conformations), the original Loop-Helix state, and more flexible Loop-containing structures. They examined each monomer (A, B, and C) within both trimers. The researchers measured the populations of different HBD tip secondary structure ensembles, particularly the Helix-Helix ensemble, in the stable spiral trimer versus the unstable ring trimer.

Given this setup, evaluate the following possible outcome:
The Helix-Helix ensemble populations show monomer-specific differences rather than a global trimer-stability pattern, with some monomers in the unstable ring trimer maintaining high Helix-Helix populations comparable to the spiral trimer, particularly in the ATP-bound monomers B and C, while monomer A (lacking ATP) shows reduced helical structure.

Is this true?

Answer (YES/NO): NO